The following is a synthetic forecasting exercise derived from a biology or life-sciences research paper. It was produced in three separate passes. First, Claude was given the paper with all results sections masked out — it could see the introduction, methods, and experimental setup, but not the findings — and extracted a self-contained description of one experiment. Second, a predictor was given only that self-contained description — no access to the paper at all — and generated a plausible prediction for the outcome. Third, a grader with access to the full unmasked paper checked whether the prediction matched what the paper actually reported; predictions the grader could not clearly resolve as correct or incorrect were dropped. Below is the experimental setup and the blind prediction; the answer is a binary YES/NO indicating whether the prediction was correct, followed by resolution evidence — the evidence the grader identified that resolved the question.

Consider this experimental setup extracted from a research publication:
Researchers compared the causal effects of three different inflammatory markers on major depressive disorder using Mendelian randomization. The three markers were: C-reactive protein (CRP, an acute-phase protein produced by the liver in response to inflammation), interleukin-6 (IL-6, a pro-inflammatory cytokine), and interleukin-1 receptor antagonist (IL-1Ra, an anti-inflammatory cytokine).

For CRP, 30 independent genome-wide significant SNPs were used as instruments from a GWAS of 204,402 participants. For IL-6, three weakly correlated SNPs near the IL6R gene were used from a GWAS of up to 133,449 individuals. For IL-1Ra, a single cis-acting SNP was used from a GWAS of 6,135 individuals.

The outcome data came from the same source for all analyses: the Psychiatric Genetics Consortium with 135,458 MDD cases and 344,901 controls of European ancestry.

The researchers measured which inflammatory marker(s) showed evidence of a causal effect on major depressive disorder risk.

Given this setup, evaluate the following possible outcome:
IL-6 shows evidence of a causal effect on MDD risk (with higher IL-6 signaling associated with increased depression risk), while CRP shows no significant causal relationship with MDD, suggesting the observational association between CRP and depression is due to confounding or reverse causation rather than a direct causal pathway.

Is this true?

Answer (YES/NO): YES